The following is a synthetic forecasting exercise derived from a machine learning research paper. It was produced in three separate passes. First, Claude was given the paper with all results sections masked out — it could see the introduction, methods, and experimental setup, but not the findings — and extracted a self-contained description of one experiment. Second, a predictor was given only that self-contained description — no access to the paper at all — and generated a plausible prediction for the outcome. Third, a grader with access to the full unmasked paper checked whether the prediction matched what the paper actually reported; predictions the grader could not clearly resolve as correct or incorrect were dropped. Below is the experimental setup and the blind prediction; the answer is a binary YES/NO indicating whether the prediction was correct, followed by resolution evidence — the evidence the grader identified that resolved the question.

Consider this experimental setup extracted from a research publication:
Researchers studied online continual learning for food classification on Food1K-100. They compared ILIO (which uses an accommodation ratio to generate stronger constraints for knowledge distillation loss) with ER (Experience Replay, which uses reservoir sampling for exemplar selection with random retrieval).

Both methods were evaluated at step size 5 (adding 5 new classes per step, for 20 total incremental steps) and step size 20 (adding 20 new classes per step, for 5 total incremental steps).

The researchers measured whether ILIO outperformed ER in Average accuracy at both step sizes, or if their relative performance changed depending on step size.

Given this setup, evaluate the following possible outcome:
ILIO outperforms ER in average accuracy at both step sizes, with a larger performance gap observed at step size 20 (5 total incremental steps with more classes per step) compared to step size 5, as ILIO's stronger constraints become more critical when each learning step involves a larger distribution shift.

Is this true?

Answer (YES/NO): NO